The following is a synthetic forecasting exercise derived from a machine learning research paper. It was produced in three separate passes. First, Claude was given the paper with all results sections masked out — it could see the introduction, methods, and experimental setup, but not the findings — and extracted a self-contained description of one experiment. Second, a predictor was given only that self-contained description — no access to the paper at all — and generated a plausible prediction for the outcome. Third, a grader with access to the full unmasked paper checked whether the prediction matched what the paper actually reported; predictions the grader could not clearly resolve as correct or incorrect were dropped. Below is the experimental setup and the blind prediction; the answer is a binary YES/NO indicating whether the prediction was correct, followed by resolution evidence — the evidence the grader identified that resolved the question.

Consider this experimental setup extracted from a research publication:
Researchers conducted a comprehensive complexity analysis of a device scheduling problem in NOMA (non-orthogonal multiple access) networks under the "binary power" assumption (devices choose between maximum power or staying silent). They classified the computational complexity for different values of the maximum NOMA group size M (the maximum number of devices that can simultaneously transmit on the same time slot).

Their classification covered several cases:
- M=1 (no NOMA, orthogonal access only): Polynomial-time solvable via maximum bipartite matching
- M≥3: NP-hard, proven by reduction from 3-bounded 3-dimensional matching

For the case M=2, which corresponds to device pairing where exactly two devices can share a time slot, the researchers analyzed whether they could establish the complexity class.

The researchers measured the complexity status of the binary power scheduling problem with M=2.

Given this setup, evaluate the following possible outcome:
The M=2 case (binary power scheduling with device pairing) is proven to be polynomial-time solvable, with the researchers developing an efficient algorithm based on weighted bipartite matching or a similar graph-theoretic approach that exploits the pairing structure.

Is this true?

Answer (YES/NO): NO